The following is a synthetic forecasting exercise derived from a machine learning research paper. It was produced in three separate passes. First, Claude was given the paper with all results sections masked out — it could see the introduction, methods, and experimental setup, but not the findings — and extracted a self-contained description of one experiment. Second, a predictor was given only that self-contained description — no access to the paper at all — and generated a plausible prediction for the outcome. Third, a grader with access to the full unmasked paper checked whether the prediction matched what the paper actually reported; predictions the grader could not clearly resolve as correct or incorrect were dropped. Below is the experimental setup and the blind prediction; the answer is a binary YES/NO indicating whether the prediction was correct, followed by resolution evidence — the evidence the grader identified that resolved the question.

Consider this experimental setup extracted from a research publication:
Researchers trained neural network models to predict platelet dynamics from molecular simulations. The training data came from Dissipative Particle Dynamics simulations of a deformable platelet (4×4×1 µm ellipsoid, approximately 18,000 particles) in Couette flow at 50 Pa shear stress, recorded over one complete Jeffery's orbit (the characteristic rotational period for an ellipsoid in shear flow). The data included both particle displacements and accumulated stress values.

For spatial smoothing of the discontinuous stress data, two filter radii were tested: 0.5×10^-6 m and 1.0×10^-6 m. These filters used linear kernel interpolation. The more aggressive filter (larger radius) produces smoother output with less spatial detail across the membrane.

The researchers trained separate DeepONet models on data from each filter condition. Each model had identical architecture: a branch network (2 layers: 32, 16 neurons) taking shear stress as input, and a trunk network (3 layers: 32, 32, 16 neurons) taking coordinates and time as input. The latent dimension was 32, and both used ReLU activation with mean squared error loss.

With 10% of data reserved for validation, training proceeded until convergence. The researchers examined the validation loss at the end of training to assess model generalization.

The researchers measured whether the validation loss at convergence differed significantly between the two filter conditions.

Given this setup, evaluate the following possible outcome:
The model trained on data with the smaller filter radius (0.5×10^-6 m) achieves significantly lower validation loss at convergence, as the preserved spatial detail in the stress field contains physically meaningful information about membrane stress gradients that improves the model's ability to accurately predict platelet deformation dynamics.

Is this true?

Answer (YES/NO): NO